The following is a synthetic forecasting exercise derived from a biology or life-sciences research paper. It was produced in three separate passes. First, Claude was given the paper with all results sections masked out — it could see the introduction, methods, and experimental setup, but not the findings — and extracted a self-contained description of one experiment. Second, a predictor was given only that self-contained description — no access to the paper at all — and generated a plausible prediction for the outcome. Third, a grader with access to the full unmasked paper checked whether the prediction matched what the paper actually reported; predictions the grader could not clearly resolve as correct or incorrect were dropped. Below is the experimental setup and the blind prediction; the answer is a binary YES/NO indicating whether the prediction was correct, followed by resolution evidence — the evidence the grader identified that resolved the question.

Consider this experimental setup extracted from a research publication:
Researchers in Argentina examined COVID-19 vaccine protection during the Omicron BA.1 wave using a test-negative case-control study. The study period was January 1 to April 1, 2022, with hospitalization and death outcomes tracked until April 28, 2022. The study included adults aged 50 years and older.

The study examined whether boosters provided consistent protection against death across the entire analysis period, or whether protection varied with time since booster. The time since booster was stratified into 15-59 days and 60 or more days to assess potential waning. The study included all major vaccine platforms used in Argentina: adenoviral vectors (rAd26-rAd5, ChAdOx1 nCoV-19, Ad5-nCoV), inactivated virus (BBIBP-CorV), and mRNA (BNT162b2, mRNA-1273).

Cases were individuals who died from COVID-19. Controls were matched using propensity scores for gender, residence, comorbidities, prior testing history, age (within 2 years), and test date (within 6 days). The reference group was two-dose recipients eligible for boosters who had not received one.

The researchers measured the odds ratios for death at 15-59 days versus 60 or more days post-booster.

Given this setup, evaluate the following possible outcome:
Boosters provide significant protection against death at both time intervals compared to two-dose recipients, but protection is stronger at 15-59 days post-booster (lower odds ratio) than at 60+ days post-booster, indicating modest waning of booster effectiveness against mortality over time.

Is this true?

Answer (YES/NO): YES